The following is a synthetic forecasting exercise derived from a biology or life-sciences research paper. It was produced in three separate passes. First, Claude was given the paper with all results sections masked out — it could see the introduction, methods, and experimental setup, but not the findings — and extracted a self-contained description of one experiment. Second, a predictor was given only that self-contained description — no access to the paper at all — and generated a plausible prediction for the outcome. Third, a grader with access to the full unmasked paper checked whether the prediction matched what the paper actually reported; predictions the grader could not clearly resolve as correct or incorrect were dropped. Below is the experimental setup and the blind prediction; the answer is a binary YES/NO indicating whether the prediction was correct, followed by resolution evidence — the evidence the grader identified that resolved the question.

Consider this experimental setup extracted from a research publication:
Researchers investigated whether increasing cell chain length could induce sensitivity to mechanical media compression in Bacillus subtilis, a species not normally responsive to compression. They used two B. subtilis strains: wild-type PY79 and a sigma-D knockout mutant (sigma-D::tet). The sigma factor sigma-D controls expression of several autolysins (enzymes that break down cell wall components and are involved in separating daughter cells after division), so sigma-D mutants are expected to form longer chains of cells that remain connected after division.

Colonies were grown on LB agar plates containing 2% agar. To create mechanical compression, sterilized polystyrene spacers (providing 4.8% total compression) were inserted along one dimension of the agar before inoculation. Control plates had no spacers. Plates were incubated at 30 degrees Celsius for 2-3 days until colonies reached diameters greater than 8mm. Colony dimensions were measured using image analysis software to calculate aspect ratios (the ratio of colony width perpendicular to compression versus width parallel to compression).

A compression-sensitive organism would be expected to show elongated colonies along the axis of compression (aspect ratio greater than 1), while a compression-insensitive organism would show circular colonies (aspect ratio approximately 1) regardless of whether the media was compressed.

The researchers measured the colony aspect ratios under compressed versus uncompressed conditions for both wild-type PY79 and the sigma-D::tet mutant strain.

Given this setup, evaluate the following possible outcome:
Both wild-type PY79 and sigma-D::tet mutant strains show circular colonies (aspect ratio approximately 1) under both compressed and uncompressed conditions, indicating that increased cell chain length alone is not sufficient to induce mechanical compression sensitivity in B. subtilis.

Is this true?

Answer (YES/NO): YES